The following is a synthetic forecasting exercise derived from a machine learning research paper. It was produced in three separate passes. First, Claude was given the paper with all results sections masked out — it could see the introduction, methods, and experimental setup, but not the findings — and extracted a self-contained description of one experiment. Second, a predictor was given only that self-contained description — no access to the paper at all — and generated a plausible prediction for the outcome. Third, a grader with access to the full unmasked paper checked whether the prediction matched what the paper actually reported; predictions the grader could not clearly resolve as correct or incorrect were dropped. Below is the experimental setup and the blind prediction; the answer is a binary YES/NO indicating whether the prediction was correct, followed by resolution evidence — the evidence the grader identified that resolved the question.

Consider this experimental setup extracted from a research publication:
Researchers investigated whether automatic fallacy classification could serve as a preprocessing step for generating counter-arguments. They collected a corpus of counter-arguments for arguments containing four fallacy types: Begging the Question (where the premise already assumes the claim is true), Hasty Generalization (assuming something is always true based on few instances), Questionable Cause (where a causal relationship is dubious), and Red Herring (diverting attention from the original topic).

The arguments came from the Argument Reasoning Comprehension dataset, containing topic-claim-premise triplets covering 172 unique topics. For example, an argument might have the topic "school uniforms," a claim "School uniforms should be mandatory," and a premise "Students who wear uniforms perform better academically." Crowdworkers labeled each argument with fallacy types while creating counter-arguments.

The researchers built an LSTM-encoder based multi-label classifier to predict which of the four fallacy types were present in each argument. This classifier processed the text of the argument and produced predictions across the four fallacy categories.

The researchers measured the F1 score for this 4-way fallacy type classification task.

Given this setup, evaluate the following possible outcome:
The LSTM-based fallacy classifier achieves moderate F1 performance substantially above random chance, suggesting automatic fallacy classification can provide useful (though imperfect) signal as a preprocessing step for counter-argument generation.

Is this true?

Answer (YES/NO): NO